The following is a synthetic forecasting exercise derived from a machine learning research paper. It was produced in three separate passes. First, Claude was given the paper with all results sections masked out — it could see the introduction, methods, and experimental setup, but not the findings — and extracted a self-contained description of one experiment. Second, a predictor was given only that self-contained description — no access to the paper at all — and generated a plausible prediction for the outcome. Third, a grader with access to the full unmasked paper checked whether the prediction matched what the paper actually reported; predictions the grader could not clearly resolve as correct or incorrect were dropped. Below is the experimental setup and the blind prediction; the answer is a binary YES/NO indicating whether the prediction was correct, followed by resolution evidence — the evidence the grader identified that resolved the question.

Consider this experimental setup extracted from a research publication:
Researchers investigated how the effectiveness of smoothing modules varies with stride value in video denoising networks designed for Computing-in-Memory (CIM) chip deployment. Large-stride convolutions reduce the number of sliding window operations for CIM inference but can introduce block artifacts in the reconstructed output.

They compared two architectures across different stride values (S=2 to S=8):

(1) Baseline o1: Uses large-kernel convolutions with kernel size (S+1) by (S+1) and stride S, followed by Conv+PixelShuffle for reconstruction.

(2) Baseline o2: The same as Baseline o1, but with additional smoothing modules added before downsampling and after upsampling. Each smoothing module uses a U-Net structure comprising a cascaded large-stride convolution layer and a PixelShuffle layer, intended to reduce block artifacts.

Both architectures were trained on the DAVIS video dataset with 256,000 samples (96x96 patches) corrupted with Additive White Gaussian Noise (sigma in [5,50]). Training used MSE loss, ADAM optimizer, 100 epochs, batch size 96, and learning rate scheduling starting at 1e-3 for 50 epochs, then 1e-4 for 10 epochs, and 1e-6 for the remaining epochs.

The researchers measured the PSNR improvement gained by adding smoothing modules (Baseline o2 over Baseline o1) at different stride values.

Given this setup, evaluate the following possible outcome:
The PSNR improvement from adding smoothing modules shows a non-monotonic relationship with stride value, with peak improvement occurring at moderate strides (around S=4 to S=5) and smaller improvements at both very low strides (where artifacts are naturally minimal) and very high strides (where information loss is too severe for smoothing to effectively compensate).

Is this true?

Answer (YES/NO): NO